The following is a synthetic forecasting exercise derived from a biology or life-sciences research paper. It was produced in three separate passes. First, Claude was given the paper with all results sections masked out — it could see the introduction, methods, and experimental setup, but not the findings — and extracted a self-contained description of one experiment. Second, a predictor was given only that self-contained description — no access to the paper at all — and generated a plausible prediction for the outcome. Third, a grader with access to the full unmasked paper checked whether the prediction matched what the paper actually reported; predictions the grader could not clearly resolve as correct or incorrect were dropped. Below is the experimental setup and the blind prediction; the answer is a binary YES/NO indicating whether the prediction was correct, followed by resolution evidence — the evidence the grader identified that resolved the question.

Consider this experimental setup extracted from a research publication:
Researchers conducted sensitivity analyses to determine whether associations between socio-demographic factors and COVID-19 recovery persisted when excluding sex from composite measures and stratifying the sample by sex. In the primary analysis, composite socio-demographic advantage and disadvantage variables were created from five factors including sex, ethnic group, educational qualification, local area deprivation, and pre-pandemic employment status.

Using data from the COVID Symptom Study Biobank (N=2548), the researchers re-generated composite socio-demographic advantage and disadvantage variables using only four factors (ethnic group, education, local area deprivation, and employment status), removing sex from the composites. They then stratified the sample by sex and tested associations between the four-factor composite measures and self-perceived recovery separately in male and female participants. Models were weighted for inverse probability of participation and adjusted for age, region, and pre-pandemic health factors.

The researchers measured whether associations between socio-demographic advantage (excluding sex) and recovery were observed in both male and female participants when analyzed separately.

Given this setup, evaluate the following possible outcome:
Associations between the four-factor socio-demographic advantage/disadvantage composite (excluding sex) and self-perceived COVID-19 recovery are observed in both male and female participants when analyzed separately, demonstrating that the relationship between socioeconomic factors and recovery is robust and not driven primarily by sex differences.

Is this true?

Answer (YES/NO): YES